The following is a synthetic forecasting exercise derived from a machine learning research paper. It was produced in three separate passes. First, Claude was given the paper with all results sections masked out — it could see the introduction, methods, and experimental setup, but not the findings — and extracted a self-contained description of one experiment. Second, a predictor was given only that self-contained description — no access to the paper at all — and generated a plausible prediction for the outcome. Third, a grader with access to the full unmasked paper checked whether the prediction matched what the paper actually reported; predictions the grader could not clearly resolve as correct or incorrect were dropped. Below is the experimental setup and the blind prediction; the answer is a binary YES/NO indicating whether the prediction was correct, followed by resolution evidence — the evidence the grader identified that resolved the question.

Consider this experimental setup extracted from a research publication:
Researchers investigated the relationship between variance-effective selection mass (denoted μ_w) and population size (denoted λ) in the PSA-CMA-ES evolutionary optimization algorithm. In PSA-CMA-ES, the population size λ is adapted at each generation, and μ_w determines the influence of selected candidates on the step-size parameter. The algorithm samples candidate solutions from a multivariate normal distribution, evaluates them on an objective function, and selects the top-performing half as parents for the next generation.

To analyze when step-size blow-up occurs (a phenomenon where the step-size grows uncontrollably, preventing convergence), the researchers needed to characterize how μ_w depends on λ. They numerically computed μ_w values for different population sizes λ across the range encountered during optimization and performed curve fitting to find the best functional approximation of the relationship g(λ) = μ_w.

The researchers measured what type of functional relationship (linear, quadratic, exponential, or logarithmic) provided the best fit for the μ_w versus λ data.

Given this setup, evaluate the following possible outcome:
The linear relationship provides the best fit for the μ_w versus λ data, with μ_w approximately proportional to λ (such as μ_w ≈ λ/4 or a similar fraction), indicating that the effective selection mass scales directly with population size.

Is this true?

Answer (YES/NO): YES